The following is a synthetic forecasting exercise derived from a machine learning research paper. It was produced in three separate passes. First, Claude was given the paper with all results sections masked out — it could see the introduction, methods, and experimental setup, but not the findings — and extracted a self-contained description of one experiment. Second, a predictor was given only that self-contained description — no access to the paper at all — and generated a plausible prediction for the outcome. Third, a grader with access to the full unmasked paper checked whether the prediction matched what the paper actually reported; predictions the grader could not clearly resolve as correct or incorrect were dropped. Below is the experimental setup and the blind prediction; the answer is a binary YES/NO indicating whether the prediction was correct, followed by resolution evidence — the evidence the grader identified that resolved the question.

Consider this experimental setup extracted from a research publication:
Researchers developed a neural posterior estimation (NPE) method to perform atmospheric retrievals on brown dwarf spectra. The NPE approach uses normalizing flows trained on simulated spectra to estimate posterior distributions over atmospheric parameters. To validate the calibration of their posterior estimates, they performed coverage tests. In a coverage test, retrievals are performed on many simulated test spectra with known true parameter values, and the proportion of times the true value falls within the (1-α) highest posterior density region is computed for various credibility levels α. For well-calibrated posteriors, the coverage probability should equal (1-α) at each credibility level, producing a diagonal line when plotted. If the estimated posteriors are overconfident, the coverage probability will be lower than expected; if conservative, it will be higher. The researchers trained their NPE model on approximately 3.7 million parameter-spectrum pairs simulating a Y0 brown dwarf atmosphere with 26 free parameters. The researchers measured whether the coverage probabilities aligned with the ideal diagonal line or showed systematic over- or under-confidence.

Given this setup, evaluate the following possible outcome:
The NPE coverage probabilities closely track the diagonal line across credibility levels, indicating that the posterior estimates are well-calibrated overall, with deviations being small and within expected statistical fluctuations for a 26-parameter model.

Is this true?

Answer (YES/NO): YES